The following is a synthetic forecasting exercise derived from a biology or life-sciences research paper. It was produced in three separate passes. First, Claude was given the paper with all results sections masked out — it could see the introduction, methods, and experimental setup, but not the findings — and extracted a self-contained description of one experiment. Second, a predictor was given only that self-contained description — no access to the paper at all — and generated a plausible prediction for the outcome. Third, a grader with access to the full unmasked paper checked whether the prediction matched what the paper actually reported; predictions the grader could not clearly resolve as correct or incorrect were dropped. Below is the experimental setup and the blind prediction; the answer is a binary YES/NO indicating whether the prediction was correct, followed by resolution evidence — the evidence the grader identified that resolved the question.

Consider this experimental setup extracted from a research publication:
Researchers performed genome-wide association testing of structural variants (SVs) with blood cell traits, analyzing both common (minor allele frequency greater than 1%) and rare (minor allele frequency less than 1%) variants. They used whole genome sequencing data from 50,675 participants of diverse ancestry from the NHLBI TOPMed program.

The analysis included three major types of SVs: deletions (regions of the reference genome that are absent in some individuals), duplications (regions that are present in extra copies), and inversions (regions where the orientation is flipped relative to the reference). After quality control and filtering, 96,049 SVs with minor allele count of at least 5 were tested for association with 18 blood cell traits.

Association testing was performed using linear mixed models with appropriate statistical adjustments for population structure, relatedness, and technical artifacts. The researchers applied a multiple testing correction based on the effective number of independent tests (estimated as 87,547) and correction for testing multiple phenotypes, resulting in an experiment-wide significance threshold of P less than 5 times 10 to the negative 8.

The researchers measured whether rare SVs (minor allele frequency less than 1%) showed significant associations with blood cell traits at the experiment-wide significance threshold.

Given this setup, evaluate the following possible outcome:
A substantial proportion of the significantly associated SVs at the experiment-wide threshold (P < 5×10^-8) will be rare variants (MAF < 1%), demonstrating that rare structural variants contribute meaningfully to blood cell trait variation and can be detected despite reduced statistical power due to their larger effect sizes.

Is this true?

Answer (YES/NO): YES